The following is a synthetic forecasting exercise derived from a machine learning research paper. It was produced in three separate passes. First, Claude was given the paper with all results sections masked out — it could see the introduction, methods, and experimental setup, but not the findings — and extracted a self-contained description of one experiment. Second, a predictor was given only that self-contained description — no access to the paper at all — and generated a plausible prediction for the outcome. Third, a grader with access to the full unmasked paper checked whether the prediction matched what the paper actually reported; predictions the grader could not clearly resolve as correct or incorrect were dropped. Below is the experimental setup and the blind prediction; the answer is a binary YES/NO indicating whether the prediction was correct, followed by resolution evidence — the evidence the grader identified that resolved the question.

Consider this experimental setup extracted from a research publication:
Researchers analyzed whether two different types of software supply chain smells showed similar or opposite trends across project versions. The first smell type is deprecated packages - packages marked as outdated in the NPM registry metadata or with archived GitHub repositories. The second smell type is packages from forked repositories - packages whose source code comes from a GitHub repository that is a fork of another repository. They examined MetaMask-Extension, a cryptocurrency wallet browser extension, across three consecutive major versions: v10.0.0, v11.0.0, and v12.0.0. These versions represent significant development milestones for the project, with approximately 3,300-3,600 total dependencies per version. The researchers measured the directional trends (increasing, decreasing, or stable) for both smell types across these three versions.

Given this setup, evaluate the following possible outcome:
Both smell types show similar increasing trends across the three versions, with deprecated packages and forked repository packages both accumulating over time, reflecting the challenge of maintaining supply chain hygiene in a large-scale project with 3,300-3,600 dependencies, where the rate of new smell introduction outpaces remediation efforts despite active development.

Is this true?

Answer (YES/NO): NO